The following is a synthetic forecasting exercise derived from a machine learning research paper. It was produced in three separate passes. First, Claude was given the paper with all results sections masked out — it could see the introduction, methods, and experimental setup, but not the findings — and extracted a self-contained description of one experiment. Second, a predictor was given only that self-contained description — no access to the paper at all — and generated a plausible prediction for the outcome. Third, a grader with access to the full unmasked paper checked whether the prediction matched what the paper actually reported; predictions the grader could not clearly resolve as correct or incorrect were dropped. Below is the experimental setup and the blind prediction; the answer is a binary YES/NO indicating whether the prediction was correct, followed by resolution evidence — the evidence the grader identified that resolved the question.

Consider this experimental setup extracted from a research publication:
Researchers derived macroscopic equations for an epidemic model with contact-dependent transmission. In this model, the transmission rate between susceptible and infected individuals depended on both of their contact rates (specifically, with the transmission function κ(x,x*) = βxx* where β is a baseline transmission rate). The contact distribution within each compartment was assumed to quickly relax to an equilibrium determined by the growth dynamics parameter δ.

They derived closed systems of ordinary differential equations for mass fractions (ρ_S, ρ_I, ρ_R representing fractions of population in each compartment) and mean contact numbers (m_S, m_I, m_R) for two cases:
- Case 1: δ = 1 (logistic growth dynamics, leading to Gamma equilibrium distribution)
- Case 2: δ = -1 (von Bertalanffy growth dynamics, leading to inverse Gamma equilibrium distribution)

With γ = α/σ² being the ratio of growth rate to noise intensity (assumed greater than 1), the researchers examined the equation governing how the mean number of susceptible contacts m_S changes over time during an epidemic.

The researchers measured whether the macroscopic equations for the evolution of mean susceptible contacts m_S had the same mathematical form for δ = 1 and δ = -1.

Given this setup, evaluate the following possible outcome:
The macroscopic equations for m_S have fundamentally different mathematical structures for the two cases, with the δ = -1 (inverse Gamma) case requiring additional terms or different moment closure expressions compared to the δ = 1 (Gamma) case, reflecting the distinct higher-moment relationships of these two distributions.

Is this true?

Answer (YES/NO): NO